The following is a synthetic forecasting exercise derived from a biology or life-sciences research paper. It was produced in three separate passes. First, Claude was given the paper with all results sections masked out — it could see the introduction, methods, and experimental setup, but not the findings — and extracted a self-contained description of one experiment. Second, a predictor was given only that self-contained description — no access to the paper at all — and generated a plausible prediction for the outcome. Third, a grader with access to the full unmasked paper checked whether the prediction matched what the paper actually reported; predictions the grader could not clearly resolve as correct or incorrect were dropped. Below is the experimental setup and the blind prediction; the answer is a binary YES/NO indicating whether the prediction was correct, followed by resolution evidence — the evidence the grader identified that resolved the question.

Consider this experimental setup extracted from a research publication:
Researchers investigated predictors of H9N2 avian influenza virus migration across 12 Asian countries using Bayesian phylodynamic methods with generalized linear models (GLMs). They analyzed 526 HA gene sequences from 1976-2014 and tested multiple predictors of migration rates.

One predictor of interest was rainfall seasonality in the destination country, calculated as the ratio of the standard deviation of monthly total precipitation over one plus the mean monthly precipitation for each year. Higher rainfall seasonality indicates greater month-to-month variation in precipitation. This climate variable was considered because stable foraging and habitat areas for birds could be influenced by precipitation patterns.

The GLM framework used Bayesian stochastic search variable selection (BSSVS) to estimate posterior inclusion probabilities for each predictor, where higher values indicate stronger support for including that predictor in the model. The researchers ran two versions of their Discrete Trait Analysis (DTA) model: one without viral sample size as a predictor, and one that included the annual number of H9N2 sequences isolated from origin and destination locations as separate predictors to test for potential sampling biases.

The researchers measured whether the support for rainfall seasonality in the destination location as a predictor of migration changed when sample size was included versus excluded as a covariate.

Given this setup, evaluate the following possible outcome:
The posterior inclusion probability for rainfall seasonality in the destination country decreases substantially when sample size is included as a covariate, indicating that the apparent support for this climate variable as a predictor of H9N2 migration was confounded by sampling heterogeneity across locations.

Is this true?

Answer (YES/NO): NO